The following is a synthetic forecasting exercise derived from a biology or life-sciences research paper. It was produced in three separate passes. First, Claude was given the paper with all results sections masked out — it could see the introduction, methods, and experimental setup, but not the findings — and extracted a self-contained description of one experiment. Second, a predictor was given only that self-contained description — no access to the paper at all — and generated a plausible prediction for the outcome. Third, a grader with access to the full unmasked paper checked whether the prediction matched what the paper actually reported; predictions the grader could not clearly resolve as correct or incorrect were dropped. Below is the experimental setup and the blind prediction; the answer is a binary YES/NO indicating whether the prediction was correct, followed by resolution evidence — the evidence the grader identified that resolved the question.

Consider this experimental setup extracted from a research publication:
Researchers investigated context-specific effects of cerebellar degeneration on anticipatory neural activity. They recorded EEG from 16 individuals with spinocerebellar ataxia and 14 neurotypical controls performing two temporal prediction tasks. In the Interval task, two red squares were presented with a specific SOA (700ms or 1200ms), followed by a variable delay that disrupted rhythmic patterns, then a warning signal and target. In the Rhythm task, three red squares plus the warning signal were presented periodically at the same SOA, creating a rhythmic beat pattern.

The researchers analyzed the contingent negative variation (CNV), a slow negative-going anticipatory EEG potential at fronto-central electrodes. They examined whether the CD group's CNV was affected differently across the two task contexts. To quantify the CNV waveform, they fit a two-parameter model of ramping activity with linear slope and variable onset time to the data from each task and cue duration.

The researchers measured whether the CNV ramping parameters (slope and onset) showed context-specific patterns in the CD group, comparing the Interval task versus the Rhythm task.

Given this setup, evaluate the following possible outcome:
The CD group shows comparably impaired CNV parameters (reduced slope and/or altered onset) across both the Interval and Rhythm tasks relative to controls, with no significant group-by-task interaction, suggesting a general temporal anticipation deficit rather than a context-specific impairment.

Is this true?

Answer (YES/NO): NO